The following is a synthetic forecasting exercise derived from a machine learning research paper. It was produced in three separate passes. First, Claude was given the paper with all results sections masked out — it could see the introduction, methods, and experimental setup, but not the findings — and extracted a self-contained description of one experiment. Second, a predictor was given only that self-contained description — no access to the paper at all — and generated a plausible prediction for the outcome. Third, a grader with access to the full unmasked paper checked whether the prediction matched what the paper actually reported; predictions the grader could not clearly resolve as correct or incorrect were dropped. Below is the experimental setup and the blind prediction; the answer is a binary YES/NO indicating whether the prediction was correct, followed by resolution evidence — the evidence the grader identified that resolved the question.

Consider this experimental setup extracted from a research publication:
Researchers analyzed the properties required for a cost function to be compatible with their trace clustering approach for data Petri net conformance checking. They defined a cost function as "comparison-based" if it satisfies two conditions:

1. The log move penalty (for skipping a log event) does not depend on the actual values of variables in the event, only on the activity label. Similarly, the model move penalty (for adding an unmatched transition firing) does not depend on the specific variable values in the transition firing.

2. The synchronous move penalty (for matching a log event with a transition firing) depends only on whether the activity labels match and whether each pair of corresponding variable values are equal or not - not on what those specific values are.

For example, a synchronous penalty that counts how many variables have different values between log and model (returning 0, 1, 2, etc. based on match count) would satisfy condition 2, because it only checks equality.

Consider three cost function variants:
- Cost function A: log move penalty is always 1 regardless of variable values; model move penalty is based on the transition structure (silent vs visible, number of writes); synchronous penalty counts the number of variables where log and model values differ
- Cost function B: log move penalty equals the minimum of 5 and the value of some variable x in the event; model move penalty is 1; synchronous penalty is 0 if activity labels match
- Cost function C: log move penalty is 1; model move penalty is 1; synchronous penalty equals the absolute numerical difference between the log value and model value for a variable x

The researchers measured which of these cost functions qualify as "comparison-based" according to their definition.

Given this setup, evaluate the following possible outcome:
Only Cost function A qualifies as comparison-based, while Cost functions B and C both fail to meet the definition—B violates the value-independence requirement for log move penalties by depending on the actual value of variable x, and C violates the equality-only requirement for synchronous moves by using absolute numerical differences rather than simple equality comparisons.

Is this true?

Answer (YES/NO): YES